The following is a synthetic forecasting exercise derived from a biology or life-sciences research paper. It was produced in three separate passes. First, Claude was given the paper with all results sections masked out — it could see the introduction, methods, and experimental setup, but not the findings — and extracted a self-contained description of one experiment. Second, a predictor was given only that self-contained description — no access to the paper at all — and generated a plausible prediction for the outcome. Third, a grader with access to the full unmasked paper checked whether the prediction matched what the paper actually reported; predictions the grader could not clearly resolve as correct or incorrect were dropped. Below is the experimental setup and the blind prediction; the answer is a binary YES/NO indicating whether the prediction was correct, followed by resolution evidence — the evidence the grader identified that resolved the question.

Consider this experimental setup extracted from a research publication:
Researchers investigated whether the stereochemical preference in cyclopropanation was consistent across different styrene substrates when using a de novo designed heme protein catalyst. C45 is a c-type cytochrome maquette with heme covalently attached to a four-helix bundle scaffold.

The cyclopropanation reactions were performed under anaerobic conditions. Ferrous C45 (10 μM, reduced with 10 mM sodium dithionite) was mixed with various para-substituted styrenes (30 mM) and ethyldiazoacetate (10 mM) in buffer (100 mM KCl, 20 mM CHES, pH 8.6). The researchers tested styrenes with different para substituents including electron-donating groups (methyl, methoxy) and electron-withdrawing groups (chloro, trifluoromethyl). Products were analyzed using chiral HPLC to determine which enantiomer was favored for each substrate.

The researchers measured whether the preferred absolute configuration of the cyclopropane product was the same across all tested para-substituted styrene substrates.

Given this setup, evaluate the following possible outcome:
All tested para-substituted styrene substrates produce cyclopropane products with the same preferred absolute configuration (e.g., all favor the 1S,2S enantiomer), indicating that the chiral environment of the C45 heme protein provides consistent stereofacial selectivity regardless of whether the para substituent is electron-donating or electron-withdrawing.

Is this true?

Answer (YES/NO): YES